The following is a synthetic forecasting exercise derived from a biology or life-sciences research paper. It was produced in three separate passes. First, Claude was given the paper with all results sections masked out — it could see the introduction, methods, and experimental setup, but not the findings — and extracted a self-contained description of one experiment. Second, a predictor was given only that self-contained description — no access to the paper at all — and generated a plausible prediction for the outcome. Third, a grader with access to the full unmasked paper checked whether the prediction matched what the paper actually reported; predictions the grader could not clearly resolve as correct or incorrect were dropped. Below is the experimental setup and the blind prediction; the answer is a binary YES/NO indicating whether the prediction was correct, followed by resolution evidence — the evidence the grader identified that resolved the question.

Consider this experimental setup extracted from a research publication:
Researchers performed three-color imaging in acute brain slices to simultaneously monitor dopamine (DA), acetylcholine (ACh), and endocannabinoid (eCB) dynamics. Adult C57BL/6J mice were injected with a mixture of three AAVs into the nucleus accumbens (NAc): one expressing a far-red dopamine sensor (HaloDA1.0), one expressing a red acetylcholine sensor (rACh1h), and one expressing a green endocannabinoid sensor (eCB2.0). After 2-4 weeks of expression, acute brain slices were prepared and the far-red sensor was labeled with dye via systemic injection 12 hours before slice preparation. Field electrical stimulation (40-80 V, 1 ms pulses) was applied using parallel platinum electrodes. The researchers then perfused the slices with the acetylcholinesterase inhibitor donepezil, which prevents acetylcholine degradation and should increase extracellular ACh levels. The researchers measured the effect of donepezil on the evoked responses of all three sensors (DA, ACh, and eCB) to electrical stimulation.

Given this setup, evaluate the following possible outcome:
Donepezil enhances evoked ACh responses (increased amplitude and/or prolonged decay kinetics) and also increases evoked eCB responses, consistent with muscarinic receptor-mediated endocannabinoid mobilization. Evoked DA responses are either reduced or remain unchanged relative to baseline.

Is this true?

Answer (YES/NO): NO